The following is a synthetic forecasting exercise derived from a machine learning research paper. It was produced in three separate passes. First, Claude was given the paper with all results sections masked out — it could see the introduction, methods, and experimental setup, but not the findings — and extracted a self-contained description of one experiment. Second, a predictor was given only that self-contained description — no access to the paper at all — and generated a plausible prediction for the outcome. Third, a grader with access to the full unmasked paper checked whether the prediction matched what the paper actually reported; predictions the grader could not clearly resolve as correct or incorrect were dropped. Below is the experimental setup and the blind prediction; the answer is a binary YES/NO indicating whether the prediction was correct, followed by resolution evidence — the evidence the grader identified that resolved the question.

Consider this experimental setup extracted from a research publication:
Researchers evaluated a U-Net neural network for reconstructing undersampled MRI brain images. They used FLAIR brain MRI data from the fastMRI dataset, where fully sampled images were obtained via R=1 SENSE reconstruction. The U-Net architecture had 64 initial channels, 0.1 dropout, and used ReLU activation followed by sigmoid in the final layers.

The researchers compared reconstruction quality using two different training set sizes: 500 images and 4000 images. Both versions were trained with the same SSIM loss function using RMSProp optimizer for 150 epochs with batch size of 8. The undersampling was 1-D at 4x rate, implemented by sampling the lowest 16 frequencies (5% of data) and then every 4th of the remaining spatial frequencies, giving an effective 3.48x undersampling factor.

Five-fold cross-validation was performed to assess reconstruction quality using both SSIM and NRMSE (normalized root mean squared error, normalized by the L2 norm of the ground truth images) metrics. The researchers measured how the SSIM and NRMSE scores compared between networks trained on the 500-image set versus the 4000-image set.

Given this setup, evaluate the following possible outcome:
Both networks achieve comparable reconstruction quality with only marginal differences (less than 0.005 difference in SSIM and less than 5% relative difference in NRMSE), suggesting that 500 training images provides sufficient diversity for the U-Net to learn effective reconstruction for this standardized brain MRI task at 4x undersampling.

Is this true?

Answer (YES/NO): NO